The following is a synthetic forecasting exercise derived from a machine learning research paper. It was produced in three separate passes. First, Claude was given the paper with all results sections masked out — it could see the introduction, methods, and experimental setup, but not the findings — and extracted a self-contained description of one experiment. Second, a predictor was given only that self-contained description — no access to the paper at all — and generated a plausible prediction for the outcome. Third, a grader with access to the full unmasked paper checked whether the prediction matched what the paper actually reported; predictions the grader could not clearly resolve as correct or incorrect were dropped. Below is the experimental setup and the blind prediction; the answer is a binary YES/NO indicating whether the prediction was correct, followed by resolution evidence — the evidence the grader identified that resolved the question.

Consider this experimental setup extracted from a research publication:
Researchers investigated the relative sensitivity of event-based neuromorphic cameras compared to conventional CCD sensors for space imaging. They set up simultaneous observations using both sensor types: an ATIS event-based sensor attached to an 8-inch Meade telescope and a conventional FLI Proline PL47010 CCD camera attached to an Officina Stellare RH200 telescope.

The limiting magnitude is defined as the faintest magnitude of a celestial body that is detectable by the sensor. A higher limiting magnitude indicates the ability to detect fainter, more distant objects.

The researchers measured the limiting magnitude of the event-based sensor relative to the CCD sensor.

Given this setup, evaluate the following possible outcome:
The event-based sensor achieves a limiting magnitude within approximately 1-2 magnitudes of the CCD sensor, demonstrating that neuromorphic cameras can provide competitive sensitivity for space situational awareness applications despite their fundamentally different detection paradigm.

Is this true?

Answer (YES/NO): YES